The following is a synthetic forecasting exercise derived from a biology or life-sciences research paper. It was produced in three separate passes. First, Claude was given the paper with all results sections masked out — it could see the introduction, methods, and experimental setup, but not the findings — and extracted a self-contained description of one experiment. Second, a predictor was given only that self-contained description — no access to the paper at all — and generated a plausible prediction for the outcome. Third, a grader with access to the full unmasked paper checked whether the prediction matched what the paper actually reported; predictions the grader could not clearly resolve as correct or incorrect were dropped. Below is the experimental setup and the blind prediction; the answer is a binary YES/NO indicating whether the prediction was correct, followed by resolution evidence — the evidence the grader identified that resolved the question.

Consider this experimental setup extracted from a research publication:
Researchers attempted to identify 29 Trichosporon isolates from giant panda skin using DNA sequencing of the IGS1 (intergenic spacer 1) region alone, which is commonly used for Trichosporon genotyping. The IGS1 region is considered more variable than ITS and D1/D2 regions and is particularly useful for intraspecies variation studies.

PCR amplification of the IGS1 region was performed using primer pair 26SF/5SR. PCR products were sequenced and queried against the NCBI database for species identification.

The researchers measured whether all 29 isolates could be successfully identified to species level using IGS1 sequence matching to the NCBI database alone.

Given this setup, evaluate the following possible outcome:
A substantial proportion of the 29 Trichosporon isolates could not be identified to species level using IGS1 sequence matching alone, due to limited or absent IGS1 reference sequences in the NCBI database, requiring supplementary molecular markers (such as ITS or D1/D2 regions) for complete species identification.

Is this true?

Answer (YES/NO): YES